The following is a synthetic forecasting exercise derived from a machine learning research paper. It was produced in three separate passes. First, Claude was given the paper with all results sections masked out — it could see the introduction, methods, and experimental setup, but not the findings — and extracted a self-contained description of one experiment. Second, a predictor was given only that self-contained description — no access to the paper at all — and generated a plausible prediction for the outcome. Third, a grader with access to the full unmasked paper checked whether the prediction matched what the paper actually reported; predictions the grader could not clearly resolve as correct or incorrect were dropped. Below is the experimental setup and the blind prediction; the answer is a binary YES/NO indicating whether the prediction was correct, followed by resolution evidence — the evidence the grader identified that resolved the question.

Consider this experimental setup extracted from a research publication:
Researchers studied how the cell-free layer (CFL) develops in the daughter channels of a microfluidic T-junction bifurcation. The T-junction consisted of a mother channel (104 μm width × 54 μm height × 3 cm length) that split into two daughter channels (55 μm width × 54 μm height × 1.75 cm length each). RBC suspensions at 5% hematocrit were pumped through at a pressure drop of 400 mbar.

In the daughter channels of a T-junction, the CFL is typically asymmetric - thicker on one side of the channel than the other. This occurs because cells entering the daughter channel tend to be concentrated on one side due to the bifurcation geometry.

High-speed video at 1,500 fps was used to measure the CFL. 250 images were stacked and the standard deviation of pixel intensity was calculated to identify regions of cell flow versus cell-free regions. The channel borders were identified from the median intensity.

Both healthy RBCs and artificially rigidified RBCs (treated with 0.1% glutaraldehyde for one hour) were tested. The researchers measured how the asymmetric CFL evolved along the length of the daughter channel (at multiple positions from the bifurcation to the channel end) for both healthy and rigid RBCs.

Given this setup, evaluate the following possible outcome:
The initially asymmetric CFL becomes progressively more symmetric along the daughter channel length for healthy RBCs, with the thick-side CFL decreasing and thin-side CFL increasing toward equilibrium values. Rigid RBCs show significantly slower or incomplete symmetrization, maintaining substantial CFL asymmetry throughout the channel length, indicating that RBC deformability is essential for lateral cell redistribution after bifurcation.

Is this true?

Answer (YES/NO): NO